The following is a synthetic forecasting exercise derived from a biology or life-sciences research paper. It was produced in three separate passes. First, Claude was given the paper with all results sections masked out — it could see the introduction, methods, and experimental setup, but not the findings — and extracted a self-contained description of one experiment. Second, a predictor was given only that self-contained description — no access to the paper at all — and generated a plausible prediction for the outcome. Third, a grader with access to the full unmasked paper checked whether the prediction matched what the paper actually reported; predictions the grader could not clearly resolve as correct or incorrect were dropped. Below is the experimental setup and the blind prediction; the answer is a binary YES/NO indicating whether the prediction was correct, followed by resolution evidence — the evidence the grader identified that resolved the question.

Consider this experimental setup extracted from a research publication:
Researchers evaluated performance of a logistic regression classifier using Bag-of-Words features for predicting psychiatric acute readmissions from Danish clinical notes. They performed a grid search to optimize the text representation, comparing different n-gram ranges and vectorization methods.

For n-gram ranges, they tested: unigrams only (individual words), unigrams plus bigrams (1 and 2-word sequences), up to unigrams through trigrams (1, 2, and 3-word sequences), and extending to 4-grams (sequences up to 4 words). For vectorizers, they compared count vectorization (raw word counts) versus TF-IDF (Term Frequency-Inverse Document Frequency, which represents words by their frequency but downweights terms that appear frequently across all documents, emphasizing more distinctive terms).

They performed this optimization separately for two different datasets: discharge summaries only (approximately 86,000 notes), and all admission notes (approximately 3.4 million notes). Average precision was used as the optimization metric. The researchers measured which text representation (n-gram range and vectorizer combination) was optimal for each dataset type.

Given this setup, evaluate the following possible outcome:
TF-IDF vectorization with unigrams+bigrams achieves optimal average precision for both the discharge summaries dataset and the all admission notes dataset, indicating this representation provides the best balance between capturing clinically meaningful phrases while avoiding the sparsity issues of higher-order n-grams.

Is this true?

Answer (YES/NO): NO